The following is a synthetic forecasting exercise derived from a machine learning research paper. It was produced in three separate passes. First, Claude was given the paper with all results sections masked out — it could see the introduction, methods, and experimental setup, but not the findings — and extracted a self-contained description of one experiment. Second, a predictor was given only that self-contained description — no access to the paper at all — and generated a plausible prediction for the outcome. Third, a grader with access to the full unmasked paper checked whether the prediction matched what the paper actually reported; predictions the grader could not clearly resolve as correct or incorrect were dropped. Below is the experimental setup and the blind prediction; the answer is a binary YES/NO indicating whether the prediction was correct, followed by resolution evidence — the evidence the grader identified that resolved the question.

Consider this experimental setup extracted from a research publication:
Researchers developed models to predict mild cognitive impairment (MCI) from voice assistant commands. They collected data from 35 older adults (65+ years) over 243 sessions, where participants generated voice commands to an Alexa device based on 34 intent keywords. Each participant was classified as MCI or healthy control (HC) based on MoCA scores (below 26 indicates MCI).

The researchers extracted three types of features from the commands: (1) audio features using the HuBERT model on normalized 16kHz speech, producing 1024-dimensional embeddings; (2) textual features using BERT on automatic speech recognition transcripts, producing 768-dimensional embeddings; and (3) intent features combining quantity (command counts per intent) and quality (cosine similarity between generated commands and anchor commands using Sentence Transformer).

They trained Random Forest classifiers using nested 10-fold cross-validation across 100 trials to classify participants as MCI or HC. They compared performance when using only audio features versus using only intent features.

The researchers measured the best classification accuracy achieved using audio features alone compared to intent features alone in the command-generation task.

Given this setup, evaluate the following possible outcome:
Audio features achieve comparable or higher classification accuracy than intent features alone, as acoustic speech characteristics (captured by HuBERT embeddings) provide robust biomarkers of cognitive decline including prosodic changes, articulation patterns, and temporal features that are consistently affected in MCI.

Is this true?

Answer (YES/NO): YES